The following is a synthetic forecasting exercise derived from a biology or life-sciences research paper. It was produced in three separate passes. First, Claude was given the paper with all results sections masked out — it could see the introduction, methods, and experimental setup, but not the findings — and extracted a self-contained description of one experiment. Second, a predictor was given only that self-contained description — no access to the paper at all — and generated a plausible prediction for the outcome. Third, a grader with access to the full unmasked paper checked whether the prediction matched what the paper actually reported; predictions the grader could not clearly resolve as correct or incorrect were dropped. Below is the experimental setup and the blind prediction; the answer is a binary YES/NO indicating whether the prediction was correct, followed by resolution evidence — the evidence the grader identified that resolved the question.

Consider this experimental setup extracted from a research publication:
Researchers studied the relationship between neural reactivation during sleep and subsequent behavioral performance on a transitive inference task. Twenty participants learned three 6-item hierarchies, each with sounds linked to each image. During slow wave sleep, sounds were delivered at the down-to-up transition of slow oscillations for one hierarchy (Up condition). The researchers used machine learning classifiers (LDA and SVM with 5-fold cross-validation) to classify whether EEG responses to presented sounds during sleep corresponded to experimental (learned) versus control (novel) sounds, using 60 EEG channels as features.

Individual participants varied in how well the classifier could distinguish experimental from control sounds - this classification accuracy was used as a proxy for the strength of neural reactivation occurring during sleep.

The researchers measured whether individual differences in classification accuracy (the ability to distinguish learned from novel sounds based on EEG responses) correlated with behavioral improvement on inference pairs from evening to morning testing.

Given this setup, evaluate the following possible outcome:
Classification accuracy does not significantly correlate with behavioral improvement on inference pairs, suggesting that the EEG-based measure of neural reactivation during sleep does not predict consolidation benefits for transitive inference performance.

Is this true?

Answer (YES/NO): NO